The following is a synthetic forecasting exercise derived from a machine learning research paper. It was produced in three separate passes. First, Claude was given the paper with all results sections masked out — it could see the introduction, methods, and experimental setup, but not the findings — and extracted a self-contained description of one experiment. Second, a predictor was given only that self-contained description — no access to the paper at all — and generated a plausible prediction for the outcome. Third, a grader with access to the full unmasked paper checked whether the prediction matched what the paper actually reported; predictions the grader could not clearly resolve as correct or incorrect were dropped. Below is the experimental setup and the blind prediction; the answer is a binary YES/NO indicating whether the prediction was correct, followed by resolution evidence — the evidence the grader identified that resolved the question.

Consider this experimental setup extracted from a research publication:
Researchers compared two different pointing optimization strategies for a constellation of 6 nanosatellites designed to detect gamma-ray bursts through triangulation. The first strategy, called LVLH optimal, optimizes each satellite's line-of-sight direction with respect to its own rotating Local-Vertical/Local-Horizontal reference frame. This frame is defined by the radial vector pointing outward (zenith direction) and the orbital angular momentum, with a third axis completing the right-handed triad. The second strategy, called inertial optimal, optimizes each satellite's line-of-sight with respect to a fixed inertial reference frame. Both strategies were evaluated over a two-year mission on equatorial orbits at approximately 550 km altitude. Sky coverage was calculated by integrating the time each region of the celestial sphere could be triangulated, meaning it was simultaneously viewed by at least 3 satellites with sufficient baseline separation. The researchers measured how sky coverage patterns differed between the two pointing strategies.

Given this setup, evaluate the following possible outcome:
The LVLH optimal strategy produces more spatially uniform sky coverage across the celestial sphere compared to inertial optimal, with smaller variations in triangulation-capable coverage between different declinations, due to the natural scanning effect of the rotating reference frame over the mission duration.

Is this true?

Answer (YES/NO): NO